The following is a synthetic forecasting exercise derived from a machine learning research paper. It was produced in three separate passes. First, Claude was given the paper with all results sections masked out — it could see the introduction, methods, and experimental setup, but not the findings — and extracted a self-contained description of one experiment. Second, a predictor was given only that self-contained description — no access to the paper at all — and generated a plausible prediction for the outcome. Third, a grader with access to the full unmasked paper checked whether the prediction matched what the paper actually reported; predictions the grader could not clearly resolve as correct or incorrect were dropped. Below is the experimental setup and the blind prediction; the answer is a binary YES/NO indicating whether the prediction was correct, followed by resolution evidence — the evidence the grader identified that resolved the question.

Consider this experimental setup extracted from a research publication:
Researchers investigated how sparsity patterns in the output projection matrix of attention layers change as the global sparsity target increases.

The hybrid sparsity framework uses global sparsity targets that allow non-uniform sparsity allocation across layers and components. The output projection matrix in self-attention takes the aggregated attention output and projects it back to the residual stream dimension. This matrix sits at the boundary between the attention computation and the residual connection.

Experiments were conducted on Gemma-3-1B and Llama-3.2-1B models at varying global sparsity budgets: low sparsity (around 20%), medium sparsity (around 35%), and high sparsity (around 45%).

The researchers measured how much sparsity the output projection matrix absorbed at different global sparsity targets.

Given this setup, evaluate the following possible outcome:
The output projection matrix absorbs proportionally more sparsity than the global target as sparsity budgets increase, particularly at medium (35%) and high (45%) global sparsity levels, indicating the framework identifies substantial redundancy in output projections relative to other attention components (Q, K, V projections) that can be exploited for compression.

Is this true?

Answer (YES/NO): NO